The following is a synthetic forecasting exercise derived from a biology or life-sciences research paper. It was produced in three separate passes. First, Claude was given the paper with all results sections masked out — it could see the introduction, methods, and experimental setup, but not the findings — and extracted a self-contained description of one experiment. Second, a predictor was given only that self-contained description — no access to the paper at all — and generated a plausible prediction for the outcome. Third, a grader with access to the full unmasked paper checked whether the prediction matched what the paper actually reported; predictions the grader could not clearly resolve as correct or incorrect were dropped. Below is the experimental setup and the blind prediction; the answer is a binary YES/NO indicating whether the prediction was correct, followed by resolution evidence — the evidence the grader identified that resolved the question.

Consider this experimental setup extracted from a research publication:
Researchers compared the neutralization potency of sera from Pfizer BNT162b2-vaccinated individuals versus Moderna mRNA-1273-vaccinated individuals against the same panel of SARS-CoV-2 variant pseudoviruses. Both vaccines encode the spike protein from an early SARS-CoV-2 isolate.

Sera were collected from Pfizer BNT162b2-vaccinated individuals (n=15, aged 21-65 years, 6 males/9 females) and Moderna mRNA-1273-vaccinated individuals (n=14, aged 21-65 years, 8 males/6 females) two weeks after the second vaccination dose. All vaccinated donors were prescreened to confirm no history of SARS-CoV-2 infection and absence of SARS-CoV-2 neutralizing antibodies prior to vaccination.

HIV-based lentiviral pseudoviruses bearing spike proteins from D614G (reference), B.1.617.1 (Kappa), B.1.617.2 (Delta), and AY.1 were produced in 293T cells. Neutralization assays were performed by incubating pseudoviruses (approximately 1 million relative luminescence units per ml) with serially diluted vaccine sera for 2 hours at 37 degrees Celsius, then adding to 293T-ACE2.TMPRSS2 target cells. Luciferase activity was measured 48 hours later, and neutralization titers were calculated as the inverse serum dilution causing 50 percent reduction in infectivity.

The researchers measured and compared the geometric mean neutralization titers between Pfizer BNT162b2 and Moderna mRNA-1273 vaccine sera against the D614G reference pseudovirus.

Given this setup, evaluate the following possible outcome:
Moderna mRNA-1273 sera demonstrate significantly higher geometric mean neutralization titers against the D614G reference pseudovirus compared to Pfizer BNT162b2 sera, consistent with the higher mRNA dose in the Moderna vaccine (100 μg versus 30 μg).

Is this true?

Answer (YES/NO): NO